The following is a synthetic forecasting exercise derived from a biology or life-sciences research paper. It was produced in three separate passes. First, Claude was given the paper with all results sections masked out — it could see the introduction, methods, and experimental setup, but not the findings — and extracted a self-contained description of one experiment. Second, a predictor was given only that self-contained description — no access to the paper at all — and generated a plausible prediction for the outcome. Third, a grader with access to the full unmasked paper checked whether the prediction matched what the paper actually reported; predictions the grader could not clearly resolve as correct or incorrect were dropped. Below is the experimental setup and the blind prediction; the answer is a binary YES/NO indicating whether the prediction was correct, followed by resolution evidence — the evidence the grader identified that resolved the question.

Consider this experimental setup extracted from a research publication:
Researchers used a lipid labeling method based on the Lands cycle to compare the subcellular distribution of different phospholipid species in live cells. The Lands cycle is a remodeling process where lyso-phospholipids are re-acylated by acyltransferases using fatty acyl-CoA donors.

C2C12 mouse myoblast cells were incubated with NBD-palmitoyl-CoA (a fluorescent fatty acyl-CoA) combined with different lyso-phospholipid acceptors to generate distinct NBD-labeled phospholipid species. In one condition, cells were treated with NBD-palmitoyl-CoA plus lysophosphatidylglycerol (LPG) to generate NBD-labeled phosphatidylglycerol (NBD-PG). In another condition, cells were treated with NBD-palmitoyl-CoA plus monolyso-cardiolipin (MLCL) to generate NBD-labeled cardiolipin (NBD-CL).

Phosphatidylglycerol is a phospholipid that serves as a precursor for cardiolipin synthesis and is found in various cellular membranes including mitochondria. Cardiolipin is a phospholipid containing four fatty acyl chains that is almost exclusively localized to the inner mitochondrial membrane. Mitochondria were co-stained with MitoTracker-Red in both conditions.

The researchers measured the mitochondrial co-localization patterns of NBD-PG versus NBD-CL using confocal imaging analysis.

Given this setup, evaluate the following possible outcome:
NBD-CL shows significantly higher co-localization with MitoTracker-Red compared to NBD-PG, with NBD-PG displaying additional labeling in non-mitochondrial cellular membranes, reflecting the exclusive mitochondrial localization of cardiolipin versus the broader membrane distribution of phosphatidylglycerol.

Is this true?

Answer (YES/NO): YES